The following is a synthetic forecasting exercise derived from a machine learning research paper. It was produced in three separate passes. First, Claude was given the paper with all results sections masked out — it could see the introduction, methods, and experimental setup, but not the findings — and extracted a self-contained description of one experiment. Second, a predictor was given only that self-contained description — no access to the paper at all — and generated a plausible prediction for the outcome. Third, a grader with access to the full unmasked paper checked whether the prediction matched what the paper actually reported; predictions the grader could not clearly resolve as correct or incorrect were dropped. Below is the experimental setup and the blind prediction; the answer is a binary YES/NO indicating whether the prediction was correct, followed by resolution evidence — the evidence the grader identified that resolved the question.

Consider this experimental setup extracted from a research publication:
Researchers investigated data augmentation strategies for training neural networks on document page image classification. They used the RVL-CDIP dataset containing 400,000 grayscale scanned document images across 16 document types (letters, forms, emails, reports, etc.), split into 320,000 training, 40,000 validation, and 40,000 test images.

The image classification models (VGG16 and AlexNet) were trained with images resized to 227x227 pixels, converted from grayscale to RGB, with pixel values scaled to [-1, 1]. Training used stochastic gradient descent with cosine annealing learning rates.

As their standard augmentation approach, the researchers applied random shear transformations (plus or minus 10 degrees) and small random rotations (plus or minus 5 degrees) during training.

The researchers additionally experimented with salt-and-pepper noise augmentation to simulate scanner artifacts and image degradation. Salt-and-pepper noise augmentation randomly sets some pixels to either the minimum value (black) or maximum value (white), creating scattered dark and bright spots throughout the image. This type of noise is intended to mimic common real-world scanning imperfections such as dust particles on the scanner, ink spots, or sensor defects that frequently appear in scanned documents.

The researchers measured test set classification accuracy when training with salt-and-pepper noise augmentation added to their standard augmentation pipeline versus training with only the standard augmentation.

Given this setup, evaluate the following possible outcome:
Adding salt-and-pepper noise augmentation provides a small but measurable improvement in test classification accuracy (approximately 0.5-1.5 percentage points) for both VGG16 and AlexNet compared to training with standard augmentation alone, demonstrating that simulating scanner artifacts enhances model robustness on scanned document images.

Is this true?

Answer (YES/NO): NO